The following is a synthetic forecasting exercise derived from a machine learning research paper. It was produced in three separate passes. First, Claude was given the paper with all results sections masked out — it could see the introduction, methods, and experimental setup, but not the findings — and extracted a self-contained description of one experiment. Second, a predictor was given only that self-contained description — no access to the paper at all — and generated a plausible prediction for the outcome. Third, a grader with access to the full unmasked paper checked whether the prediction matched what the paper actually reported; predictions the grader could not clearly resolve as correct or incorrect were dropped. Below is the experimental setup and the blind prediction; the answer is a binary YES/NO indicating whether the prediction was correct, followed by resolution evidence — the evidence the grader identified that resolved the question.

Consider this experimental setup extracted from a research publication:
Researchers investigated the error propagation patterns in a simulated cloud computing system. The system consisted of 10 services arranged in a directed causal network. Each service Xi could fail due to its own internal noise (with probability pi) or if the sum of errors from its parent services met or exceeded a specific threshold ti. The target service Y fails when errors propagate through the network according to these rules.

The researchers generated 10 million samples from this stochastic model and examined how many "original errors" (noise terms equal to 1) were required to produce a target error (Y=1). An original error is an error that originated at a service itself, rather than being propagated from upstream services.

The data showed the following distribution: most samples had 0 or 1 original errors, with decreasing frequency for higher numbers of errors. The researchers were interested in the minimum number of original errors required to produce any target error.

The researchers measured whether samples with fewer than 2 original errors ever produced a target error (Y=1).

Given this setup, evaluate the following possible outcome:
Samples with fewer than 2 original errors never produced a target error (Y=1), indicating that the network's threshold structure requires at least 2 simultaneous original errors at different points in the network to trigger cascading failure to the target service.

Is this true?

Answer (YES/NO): YES